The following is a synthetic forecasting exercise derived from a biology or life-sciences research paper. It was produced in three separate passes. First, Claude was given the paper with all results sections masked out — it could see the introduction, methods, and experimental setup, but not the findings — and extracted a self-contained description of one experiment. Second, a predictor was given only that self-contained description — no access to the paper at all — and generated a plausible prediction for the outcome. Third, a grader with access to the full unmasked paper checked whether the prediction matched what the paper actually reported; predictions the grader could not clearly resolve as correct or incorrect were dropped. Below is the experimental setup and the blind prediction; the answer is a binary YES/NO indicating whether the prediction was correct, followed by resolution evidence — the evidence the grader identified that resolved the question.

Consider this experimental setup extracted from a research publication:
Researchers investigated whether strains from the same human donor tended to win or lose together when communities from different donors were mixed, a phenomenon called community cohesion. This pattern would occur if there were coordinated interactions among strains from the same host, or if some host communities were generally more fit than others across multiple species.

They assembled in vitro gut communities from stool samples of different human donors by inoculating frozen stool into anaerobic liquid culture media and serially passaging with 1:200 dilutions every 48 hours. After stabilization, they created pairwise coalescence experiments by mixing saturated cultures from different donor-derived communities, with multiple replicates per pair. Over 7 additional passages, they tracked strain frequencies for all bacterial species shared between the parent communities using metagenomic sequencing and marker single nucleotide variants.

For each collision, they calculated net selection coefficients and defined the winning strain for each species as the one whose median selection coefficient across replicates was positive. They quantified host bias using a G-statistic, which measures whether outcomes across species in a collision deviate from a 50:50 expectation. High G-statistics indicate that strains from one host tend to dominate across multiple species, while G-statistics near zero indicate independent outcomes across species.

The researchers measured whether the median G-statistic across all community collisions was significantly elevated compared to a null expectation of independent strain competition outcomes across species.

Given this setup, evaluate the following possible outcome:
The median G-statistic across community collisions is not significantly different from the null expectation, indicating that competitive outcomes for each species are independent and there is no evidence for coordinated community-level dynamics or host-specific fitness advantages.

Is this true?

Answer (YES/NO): NO